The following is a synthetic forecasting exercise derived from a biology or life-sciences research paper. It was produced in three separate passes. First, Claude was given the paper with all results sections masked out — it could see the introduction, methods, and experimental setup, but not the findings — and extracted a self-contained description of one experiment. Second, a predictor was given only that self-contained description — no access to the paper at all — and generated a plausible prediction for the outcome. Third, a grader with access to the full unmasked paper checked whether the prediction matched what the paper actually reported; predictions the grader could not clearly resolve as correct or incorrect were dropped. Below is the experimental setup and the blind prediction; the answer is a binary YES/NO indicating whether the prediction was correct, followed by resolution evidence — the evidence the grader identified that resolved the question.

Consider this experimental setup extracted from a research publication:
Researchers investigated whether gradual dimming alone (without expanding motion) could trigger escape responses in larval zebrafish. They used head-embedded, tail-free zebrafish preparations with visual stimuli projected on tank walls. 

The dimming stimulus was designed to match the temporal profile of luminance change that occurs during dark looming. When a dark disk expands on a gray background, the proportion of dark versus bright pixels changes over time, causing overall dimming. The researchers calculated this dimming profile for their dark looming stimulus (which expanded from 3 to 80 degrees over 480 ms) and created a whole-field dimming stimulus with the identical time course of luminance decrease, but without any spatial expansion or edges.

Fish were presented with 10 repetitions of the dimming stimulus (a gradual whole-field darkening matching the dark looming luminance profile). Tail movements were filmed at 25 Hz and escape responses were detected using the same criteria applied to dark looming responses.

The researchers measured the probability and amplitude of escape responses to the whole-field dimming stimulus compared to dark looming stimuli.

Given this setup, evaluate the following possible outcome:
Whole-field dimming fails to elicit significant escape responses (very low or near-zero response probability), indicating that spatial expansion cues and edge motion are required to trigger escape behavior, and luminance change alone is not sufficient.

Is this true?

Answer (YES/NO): NO